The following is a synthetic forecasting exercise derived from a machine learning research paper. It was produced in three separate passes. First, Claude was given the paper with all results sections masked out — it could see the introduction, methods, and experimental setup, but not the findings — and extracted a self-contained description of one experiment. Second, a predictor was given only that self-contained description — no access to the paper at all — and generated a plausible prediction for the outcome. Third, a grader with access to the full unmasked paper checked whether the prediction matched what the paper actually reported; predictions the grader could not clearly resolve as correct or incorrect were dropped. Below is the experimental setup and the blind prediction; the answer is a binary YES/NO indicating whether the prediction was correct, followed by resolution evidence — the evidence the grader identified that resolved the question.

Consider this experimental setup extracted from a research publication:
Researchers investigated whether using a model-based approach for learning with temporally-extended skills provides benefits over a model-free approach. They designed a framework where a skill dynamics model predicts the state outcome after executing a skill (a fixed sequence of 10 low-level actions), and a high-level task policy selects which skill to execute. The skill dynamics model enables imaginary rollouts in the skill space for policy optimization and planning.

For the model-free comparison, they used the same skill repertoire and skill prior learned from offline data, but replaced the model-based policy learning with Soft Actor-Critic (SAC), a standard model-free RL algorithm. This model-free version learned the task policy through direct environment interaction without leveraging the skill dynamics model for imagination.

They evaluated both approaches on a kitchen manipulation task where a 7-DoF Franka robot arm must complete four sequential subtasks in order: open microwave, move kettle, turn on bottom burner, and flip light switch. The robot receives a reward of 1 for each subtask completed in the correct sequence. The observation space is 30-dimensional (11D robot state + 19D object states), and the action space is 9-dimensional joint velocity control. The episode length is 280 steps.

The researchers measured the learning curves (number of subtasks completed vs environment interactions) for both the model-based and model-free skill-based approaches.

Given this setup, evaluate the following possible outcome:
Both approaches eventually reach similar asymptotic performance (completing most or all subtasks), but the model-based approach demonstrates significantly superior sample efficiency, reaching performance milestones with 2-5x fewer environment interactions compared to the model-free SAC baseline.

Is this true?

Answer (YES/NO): NO